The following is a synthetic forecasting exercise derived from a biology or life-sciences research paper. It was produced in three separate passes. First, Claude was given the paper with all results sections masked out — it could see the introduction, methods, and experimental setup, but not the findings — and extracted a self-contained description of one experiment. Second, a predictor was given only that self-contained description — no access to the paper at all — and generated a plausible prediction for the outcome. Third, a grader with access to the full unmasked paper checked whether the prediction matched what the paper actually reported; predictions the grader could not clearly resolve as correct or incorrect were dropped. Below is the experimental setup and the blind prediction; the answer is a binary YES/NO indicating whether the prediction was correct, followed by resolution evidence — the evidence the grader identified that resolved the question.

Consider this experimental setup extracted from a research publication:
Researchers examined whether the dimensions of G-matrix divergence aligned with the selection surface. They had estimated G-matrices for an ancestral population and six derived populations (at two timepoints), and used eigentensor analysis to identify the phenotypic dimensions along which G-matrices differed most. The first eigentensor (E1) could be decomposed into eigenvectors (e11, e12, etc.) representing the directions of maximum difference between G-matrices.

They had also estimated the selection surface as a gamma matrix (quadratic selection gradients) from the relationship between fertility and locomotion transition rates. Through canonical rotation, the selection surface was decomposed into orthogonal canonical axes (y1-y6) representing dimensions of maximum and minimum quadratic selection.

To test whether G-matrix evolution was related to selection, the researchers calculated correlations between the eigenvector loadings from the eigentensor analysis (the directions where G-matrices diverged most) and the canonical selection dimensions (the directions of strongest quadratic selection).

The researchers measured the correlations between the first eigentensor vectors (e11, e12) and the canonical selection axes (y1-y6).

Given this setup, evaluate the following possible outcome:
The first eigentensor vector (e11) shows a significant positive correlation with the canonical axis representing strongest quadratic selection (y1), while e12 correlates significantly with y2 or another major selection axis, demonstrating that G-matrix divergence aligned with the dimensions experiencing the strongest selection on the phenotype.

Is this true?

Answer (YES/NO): NO